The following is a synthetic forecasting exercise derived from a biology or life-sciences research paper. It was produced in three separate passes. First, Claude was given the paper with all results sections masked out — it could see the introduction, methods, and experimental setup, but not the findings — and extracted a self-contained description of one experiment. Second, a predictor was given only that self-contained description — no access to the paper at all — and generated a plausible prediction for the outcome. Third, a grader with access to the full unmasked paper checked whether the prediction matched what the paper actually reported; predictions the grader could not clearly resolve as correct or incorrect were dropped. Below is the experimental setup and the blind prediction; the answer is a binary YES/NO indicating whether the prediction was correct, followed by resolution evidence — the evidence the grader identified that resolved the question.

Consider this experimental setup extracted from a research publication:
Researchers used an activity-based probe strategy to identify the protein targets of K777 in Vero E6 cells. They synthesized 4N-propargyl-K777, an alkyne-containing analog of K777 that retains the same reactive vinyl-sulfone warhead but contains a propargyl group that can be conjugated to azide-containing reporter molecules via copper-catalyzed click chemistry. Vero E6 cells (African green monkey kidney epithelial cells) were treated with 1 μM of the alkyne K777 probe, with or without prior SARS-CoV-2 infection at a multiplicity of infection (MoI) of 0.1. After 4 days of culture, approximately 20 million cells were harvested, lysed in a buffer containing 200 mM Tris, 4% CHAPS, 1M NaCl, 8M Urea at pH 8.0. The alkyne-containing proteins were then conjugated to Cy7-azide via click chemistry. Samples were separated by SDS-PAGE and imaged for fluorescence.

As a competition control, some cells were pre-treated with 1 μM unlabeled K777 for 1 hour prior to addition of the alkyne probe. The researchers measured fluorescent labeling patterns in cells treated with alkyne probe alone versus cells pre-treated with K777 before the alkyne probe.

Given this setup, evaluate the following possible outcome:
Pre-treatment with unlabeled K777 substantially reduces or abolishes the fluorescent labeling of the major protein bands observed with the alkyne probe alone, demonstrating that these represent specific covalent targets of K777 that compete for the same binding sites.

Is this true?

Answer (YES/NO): YES